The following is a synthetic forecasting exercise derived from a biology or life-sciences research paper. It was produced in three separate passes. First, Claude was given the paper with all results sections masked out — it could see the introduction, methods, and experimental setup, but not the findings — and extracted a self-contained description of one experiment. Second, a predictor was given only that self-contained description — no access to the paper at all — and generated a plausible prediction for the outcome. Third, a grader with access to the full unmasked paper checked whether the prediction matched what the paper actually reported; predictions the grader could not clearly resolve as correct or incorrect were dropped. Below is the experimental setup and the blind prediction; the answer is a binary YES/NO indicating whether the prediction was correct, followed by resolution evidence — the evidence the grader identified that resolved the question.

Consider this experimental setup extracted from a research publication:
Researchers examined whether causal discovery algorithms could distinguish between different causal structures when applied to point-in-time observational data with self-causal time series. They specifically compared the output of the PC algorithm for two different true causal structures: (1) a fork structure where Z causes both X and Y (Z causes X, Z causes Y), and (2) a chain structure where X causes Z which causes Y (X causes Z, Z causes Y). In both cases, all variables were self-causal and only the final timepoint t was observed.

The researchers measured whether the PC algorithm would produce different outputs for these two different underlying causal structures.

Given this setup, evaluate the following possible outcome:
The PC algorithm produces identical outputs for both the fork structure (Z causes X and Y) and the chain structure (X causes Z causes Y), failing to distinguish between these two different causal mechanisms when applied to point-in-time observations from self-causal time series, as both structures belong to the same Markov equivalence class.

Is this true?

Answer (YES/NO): NO